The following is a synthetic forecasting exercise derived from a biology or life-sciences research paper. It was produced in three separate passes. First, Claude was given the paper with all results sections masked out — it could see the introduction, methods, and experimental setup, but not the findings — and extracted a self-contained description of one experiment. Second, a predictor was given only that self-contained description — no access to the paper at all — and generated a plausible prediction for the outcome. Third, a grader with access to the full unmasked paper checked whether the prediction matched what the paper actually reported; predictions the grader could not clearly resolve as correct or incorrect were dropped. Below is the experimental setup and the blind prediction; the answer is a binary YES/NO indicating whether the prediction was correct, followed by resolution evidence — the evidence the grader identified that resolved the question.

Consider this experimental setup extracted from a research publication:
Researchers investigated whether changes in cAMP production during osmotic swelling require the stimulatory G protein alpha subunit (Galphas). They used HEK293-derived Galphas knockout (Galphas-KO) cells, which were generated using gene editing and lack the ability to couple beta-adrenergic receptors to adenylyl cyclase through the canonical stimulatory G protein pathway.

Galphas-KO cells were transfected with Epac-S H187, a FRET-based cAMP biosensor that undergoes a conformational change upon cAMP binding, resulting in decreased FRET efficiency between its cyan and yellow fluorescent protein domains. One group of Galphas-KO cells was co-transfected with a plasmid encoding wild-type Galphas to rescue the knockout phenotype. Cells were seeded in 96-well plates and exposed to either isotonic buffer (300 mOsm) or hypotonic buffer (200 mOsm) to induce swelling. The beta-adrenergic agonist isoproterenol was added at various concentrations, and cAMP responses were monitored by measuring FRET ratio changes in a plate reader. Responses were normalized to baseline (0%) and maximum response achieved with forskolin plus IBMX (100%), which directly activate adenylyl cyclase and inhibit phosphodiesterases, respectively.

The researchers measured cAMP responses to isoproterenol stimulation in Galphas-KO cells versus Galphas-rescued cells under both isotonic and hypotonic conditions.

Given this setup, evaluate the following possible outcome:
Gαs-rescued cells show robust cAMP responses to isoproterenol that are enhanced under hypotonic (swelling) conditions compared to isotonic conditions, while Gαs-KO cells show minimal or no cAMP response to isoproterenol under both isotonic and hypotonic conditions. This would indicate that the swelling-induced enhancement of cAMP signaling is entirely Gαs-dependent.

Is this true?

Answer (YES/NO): NO